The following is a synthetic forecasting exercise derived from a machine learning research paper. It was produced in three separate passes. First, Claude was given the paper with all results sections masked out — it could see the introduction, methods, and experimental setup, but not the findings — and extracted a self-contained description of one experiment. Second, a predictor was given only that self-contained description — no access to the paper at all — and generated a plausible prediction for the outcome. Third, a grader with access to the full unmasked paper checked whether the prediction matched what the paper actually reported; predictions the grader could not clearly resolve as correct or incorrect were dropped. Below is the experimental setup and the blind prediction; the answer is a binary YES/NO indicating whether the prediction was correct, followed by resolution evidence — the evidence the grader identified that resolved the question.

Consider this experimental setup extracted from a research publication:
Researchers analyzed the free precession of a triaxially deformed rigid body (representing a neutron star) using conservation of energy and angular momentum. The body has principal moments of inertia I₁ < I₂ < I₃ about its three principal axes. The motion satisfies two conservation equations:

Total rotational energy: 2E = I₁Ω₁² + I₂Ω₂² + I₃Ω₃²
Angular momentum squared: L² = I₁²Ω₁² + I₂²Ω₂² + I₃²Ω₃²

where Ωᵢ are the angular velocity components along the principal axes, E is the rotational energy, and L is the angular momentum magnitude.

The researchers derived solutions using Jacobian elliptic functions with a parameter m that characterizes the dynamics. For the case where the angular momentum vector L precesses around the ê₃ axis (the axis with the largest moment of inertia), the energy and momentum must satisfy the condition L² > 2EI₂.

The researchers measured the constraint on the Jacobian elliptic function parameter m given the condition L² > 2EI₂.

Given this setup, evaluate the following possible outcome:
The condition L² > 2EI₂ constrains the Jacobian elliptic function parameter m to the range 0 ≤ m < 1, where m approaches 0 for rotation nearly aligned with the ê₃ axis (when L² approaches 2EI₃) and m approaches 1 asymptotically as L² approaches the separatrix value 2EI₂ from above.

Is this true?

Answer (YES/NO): NO